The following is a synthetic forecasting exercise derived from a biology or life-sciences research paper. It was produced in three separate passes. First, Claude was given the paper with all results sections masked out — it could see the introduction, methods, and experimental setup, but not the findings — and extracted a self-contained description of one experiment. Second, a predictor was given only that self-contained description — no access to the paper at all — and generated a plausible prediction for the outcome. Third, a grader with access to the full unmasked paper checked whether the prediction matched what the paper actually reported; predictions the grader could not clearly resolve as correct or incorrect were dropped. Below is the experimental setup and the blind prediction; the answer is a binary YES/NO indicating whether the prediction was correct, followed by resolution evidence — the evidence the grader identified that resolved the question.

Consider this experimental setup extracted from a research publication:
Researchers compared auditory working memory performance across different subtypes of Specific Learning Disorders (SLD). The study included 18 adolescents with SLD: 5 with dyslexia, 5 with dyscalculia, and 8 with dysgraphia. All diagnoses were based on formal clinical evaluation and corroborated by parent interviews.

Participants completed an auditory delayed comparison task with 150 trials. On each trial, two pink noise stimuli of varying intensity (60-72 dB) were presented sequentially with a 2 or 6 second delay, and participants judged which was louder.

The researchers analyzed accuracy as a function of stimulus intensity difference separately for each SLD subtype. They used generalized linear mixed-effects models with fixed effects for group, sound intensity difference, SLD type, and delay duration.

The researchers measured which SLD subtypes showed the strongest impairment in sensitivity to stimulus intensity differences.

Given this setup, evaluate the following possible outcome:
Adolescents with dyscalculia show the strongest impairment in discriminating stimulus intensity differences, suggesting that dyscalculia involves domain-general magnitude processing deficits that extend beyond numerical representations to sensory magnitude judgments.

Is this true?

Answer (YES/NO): YES